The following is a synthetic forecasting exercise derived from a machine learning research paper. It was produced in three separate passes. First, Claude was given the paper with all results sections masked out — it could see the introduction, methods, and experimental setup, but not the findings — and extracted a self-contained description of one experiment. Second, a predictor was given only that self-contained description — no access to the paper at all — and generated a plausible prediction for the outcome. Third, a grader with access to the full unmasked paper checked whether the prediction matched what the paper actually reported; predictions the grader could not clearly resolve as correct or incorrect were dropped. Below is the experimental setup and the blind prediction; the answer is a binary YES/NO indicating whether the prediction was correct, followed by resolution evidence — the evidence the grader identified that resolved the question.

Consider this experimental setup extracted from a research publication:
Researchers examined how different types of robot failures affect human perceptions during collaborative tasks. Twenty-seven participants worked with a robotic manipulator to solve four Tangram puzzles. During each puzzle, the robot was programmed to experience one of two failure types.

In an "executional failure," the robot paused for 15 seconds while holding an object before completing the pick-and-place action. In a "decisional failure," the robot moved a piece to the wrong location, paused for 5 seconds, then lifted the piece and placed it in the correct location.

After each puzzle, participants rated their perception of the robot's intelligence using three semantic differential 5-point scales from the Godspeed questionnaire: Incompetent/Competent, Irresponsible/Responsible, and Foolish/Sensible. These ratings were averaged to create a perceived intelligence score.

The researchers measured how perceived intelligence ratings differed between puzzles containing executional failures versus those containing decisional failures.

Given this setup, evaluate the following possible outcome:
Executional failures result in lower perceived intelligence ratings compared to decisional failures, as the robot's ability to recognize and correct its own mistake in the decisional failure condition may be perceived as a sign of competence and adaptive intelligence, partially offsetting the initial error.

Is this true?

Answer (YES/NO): NO